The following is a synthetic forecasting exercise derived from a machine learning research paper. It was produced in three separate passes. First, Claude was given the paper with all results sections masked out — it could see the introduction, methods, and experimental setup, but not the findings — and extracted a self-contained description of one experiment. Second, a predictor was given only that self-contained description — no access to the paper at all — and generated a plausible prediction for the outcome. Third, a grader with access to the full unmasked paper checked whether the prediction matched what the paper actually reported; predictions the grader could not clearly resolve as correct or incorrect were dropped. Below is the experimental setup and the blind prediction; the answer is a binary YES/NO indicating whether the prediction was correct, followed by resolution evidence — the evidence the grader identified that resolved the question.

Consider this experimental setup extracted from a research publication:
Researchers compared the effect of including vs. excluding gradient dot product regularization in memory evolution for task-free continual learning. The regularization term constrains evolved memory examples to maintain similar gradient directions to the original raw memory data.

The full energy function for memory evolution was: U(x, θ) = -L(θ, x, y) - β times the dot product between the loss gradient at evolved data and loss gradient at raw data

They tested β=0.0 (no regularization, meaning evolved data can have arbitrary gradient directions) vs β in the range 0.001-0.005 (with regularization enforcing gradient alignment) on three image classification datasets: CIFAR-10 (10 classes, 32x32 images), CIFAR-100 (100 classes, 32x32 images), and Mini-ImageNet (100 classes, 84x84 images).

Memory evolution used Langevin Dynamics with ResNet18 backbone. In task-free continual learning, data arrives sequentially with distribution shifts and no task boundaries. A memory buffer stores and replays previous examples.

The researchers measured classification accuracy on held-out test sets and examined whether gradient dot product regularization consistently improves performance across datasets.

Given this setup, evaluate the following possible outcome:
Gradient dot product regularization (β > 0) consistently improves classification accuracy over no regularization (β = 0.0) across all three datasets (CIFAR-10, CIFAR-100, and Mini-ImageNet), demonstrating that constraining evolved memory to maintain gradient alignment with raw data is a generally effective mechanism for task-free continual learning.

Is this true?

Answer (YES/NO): YES